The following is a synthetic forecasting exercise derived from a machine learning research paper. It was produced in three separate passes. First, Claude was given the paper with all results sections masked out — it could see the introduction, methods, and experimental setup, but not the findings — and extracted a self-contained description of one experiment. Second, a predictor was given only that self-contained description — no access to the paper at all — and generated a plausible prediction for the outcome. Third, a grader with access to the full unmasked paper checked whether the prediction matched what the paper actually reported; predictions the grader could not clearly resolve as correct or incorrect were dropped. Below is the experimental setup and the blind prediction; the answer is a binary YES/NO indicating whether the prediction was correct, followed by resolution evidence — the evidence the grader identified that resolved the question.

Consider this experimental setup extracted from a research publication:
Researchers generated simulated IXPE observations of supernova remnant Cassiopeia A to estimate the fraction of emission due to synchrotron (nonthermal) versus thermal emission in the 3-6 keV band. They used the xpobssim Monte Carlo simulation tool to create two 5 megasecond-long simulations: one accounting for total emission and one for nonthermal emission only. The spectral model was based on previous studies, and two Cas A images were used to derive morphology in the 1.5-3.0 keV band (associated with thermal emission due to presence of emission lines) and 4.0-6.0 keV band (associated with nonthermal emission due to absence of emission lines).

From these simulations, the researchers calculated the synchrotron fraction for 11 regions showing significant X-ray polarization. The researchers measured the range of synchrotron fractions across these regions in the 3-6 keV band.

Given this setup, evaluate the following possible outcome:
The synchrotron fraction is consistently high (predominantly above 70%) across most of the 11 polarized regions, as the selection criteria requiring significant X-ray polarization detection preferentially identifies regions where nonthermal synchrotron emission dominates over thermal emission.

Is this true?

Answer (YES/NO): YES